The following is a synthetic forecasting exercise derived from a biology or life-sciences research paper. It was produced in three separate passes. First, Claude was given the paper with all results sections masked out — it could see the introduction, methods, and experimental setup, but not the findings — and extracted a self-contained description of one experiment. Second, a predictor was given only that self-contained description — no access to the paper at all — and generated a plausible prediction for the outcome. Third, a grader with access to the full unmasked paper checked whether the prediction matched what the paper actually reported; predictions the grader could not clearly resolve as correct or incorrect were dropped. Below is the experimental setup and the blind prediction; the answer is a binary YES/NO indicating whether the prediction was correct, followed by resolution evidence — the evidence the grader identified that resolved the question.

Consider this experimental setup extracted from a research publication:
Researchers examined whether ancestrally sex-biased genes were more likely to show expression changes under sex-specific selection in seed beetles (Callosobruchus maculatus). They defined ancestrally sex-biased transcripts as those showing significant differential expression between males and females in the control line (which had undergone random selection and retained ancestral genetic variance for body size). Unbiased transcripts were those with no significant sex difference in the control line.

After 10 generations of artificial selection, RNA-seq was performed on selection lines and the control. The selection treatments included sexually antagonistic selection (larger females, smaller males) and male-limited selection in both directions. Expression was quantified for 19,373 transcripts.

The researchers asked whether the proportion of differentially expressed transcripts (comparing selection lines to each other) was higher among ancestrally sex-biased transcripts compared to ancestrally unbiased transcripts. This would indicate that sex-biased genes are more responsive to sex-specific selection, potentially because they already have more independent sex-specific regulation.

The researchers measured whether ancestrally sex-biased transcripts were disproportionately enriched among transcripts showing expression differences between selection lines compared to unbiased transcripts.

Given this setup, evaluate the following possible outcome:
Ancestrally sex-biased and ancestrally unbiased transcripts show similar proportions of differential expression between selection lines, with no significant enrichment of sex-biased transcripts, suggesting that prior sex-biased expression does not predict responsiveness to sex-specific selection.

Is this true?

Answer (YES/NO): NO